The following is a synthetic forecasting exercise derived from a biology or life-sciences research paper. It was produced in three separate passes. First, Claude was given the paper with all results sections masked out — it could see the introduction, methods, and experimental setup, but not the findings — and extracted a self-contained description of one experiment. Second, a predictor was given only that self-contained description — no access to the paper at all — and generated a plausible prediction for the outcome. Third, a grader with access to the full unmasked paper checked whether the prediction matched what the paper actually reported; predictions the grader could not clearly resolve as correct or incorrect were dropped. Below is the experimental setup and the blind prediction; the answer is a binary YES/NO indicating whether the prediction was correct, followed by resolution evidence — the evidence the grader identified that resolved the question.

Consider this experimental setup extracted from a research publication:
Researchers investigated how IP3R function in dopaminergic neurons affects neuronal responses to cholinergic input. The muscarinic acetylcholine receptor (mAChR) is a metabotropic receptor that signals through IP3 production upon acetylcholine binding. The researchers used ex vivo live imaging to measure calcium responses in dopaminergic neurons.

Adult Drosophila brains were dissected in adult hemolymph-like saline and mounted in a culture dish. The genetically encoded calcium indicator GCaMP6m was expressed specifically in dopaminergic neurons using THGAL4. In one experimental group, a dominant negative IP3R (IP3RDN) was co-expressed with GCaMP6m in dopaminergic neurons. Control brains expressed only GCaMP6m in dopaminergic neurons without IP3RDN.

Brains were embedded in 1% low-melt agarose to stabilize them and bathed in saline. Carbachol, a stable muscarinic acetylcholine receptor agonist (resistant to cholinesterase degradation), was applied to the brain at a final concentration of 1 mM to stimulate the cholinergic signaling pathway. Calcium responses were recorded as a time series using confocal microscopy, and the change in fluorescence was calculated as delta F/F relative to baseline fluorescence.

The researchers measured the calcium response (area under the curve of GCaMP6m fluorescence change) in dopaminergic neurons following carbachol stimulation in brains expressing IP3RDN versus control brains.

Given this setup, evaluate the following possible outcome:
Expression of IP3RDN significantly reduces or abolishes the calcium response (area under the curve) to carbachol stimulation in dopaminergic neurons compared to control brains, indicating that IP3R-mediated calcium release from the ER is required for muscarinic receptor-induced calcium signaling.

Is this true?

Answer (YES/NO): YES